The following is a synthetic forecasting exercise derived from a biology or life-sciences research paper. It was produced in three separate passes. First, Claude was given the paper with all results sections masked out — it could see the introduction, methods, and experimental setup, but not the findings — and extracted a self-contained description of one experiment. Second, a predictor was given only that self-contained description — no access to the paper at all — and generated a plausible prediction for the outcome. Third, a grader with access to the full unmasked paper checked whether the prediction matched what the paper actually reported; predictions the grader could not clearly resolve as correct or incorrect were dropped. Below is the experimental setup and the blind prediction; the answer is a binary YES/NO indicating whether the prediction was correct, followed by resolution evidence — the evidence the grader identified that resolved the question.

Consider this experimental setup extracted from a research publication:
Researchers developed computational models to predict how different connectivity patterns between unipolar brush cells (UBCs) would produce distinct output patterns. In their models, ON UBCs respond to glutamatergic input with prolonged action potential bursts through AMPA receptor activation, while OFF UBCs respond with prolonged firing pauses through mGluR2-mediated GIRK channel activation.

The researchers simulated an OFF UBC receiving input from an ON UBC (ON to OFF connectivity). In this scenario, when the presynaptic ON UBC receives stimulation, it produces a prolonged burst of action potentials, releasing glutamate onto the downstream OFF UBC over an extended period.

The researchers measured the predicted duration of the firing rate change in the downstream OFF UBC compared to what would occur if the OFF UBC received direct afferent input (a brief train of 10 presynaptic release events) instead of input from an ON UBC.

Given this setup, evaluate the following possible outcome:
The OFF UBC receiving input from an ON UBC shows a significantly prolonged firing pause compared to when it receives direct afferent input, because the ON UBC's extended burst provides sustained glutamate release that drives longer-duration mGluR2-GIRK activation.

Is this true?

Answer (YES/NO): YES